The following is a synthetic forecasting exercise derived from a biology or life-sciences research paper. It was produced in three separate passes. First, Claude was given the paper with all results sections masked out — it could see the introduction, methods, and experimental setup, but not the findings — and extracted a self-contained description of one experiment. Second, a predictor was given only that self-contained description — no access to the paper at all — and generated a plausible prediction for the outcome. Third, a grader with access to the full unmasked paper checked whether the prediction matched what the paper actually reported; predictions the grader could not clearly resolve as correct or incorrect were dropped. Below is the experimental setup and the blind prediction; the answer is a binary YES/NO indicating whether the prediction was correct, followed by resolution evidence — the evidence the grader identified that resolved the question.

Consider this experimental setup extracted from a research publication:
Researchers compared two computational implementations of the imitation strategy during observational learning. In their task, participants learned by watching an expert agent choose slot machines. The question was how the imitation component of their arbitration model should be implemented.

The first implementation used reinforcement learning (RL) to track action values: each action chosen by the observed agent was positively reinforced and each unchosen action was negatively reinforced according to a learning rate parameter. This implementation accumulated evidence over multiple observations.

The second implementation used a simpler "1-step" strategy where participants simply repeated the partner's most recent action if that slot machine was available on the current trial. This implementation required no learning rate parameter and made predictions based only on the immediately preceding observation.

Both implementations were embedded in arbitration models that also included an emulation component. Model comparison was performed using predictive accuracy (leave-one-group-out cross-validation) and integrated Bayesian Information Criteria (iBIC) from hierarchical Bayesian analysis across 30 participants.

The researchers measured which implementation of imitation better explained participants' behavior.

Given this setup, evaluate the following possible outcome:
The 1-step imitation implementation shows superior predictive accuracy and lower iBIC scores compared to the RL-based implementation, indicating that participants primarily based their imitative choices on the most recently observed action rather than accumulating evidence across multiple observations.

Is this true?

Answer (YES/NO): YES